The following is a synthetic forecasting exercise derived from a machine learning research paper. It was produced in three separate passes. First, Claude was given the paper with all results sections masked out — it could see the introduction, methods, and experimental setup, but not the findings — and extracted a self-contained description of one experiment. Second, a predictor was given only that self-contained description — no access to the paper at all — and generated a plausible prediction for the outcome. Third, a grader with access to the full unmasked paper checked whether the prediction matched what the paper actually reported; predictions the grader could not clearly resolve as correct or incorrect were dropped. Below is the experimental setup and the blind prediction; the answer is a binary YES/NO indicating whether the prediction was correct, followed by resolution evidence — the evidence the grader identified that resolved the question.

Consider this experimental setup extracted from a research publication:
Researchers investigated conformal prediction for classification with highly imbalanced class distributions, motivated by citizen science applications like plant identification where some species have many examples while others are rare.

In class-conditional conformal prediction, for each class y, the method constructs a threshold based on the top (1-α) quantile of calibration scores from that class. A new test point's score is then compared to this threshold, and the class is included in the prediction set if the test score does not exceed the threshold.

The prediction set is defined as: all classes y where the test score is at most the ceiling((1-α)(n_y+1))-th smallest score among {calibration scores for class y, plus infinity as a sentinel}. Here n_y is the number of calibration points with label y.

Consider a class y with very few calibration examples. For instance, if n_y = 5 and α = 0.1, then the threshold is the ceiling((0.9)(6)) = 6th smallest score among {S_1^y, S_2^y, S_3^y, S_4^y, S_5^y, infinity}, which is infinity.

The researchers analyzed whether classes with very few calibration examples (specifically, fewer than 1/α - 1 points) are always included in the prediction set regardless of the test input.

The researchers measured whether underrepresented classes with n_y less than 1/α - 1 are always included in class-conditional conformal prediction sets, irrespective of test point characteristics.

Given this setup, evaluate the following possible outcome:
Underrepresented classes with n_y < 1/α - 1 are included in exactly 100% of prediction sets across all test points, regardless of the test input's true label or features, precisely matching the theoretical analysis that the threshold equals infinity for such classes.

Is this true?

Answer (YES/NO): YES